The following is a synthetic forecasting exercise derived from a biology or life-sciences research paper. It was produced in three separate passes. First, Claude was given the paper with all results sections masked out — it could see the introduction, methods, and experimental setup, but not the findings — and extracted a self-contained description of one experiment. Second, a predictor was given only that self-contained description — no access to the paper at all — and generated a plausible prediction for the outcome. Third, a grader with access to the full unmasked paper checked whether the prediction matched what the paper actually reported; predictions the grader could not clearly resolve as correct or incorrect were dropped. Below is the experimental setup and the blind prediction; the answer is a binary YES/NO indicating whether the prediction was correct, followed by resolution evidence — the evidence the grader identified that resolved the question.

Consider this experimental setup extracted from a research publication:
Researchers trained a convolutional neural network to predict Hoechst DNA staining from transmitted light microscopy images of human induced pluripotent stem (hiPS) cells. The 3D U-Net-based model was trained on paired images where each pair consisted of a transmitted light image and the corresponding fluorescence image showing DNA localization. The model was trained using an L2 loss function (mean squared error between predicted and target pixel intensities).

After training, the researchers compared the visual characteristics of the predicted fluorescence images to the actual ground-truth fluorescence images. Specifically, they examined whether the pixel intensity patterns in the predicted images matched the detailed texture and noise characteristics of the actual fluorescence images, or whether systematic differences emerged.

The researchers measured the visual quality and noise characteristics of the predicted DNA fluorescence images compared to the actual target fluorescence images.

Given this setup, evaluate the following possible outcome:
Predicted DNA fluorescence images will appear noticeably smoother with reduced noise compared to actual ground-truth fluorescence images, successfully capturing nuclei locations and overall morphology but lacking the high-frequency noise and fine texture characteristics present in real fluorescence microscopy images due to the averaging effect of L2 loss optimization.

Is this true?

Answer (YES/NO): YES